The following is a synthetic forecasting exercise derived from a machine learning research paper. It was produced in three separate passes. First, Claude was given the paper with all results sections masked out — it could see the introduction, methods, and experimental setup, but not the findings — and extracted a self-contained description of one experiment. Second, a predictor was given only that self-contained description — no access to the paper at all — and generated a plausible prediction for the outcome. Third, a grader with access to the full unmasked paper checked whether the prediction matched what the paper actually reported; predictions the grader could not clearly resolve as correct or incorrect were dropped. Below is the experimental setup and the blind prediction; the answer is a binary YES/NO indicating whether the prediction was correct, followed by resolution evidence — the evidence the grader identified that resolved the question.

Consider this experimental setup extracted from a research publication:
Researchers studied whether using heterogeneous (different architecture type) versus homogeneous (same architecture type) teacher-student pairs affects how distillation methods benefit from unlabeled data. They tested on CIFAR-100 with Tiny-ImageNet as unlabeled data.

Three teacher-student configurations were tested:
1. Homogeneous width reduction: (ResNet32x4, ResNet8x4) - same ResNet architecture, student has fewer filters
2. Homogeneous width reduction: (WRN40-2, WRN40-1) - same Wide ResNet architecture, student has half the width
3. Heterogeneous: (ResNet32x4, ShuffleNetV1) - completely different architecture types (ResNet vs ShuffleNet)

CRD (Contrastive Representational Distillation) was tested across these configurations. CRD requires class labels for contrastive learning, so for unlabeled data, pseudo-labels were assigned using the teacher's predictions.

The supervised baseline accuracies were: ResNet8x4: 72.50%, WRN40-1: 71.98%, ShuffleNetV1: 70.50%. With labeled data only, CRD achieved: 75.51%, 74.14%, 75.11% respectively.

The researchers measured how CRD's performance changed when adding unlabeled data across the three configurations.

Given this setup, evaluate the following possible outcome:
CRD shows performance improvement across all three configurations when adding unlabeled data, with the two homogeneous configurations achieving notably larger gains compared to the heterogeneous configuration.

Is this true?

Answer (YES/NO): NO